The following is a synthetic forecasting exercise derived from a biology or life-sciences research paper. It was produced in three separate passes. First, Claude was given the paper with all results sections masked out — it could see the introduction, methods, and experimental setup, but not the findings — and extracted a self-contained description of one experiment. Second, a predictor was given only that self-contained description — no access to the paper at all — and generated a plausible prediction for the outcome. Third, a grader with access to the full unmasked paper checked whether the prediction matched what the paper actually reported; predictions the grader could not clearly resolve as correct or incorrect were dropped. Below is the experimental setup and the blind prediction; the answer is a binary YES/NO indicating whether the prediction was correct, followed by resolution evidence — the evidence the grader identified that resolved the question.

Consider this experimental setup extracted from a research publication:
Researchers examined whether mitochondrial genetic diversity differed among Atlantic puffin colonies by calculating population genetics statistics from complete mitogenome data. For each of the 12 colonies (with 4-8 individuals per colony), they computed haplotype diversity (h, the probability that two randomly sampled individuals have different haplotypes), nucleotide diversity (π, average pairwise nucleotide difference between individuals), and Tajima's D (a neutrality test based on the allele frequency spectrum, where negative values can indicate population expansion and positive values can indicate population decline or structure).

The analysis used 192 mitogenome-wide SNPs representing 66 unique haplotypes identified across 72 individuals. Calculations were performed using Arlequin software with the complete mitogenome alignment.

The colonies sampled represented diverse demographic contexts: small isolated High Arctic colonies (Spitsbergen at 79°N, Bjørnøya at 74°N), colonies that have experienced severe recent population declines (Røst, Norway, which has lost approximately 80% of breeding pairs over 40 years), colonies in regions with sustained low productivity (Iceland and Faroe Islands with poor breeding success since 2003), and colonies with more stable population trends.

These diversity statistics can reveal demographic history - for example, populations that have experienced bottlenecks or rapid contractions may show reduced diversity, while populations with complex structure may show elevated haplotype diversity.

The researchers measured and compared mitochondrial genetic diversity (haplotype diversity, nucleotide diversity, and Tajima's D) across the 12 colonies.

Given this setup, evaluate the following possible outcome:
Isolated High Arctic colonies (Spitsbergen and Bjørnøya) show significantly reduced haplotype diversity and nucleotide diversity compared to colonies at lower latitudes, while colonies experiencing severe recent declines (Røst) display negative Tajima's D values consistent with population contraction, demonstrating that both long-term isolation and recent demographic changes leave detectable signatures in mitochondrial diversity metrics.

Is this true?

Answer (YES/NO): NO